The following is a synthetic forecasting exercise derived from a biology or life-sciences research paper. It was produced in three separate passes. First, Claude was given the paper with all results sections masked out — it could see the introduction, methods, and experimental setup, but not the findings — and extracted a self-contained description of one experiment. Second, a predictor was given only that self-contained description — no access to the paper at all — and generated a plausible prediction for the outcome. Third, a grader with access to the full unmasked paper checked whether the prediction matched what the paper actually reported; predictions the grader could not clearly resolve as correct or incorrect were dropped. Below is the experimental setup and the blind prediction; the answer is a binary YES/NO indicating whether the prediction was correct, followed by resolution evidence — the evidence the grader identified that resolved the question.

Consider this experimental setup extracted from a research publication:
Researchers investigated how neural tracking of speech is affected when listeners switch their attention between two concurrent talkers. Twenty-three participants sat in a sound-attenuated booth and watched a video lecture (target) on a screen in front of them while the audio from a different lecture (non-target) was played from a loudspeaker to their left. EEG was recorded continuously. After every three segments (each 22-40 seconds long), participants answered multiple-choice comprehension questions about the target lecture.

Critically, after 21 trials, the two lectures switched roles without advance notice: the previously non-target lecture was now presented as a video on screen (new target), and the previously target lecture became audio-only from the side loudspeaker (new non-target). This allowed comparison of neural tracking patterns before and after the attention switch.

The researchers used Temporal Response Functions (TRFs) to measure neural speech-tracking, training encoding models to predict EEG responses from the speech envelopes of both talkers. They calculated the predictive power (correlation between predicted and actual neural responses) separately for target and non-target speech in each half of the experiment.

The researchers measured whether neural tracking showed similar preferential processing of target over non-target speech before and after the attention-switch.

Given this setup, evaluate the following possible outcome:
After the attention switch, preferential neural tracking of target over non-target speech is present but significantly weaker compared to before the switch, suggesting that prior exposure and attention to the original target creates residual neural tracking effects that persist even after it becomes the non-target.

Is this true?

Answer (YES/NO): NO